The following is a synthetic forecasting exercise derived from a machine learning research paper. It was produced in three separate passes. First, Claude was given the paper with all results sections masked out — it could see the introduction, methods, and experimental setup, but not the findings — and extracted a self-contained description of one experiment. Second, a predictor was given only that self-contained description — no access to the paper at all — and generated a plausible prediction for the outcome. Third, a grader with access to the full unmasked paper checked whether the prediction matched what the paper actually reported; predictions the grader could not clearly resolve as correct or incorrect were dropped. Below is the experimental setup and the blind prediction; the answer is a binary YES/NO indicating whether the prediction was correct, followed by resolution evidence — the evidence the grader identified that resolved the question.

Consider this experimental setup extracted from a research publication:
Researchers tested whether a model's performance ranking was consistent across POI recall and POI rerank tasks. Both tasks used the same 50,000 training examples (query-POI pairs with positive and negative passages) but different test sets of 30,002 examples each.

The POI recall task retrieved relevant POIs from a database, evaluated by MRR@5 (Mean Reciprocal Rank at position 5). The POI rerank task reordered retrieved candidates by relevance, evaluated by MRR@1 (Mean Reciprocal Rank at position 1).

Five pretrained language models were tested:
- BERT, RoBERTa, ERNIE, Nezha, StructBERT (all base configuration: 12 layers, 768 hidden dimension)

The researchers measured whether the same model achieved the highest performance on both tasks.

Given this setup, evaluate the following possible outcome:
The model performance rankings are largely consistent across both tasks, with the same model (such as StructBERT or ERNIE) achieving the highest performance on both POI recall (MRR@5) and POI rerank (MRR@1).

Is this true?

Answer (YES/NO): YES